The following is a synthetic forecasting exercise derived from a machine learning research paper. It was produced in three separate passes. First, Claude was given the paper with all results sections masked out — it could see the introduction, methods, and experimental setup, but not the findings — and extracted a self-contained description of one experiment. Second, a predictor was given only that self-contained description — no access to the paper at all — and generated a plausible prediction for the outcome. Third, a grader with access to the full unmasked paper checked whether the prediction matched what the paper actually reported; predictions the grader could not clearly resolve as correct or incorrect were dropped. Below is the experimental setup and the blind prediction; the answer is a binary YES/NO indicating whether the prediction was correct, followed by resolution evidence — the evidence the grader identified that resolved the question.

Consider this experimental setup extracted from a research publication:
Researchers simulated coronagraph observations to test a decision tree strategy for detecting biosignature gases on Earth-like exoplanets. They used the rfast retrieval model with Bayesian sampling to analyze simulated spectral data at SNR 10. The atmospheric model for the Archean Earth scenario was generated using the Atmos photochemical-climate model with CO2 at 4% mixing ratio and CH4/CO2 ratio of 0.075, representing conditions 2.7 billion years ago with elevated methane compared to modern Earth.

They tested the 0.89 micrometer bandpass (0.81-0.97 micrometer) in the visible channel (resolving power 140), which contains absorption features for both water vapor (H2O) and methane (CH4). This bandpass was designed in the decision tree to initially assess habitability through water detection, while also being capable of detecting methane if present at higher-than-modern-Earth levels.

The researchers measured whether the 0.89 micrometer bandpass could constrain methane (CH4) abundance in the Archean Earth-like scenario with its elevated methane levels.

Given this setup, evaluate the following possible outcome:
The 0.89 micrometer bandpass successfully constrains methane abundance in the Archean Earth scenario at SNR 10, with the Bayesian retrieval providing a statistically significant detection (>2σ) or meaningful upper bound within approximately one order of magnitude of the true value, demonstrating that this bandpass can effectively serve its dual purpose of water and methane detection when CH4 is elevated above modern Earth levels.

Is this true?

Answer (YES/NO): YES